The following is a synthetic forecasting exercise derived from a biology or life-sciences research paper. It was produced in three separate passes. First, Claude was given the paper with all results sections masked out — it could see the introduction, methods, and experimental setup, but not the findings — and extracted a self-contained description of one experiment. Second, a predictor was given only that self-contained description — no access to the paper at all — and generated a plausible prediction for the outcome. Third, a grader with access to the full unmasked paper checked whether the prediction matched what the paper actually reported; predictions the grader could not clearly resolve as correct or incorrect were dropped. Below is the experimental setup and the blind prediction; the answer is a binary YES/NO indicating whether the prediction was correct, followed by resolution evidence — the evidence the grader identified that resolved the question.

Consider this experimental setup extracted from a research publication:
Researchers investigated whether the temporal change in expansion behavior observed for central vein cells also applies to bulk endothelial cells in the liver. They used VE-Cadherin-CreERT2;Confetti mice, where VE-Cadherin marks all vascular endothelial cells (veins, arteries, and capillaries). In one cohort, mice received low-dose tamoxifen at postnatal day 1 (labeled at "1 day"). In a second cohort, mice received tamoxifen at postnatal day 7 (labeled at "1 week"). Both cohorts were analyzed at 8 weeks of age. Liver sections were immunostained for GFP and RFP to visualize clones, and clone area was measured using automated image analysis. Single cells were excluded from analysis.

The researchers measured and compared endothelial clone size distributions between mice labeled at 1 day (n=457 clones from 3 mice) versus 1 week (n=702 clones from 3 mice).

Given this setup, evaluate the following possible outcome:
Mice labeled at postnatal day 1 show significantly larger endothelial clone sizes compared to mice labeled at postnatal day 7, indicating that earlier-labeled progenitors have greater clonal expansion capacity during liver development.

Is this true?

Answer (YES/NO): NO